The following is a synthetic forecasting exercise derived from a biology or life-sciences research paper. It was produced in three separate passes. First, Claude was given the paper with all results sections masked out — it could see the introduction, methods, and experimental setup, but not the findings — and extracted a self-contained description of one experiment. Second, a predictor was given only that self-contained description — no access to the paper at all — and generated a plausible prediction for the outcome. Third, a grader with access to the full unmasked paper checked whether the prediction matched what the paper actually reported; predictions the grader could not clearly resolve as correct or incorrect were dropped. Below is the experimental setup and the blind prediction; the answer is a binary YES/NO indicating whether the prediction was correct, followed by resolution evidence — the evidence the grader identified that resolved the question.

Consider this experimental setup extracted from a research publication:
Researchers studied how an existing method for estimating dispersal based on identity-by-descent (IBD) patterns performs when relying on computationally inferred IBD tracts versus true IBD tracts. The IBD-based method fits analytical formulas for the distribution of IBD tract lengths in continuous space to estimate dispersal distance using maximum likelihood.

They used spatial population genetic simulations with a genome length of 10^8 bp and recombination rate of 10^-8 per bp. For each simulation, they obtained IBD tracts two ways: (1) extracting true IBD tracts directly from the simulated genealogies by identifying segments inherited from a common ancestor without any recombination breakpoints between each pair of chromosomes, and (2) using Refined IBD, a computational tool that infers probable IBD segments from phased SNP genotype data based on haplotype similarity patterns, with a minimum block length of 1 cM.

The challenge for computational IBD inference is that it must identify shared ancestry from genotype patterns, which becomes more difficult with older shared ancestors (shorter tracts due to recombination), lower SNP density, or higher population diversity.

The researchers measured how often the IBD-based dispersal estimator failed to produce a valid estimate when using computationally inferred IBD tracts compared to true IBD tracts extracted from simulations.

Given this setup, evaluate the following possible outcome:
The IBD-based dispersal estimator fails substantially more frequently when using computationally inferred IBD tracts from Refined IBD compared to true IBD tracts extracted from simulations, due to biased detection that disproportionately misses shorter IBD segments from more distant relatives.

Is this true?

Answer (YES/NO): YES